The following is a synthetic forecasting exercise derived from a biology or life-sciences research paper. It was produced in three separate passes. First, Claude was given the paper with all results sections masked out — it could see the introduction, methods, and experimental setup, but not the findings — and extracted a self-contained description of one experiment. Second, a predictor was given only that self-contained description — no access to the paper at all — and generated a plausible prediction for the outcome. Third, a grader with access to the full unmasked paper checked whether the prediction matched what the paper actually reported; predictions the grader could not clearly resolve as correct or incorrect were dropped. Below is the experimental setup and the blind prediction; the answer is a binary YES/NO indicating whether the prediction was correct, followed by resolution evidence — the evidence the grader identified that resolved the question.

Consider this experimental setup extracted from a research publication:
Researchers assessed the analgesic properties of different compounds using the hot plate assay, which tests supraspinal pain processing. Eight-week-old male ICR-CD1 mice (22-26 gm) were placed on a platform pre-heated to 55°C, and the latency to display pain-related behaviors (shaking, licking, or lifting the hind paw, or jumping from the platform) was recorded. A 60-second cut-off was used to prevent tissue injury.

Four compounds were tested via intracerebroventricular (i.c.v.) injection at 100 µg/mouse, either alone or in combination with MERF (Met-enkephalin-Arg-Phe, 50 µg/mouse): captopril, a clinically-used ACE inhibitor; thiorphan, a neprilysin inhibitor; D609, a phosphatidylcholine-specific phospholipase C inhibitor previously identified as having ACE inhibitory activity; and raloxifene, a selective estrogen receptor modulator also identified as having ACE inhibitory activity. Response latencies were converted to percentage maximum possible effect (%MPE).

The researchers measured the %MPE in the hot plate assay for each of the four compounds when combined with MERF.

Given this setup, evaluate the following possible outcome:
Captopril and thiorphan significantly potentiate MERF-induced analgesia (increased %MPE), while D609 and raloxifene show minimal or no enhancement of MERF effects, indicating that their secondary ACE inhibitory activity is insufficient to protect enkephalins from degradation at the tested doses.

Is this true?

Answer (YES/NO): NO